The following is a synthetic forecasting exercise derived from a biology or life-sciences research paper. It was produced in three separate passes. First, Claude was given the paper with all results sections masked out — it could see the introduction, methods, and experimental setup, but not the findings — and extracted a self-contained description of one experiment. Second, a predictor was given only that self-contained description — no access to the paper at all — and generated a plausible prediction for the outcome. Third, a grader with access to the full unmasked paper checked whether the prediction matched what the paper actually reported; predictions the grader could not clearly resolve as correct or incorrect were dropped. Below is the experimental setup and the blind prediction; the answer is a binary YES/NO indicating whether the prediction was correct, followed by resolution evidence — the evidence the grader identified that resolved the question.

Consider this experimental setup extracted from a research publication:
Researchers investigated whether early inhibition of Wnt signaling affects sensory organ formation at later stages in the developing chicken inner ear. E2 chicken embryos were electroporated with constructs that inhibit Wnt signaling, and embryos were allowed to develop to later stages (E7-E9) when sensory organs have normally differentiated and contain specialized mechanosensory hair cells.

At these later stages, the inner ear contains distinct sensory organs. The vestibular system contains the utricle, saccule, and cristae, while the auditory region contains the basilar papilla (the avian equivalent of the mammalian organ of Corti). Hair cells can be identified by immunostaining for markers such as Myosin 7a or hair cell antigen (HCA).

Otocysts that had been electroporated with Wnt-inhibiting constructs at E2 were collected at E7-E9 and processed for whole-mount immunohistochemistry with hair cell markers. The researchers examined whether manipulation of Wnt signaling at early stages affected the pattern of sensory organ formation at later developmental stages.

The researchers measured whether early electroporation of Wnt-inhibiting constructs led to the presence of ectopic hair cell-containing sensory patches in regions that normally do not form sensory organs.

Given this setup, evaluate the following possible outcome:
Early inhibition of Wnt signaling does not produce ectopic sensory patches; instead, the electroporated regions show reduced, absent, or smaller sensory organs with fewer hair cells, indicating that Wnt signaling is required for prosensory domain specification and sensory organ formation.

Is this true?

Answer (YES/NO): NO